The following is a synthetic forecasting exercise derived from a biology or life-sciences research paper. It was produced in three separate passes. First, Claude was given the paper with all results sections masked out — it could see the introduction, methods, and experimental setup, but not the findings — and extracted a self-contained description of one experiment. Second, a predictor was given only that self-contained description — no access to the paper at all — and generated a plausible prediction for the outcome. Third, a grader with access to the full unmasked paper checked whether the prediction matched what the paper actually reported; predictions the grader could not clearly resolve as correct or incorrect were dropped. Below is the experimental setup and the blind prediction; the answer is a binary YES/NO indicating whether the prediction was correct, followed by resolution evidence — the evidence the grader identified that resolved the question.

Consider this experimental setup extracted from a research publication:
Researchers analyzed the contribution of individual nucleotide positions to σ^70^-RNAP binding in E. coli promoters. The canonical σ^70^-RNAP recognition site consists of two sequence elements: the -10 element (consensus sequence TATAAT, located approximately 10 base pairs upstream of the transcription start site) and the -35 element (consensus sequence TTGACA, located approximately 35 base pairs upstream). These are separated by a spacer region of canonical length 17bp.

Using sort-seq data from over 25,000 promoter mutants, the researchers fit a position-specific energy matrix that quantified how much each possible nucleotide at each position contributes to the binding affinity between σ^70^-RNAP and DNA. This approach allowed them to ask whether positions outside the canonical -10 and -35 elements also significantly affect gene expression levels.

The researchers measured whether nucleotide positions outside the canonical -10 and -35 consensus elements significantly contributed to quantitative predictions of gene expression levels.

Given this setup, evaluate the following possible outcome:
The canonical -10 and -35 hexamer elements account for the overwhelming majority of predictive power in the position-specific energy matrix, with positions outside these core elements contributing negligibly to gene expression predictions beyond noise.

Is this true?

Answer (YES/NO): NO